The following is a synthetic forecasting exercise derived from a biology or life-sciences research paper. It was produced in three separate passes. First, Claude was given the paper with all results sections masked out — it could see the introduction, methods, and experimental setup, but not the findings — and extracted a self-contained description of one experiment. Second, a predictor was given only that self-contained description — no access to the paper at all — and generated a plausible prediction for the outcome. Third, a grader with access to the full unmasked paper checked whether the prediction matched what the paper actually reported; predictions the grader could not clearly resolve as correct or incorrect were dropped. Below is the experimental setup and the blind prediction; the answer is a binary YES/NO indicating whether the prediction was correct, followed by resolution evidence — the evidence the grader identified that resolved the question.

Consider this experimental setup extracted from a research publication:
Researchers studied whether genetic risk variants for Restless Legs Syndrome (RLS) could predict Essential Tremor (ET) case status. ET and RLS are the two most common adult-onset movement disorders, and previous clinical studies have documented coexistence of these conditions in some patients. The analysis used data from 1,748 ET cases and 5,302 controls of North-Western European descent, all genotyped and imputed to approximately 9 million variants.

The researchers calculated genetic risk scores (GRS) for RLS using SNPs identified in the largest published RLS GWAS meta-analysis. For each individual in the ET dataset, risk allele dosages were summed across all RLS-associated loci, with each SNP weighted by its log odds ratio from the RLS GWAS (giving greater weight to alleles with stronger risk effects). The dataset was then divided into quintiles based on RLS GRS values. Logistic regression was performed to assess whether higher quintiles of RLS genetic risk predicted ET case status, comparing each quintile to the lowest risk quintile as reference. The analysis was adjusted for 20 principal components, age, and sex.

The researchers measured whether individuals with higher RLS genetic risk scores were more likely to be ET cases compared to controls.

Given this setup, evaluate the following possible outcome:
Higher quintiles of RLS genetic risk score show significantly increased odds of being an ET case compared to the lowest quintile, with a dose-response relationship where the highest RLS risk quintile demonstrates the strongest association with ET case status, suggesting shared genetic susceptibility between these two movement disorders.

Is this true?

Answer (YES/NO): NO